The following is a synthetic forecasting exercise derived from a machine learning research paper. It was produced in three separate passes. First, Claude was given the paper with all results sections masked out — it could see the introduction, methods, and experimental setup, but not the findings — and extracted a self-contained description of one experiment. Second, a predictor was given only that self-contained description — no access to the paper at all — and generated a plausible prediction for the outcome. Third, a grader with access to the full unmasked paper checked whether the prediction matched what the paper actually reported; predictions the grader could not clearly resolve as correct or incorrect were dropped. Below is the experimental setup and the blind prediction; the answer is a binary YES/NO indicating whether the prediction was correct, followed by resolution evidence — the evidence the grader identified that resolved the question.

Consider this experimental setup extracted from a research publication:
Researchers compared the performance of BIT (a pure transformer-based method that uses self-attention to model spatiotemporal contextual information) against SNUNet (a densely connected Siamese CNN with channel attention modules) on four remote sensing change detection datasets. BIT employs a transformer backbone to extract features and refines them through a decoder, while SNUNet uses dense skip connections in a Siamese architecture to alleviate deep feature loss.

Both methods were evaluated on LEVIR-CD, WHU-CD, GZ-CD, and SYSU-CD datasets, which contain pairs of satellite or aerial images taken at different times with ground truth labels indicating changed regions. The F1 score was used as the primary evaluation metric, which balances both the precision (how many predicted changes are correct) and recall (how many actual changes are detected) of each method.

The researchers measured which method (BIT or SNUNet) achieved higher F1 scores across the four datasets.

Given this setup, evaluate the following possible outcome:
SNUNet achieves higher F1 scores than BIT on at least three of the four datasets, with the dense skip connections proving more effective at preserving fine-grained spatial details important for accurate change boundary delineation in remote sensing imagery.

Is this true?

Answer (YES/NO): NO